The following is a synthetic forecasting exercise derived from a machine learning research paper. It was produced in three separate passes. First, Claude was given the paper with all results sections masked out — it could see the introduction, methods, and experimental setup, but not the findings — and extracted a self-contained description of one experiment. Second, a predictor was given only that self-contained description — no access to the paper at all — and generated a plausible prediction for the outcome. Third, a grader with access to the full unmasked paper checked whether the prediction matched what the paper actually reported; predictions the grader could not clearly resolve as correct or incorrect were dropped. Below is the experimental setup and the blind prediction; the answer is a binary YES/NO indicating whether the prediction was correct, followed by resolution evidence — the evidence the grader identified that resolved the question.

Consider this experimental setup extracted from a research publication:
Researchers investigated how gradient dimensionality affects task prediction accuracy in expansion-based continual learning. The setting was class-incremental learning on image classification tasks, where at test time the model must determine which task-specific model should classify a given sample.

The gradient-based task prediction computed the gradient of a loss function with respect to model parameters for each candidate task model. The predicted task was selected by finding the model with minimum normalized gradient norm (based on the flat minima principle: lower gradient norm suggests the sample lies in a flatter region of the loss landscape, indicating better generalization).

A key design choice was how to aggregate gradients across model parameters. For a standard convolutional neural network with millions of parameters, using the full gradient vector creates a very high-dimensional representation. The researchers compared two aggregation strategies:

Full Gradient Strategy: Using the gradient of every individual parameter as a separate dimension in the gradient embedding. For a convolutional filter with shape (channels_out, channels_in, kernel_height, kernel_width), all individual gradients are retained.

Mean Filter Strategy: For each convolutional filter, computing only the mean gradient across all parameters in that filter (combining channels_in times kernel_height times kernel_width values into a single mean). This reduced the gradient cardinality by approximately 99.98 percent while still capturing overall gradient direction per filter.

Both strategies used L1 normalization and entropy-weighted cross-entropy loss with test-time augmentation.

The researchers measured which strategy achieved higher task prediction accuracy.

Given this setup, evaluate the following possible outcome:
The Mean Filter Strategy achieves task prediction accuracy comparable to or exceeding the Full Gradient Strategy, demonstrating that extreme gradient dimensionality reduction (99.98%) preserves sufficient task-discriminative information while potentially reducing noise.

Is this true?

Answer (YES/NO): YES